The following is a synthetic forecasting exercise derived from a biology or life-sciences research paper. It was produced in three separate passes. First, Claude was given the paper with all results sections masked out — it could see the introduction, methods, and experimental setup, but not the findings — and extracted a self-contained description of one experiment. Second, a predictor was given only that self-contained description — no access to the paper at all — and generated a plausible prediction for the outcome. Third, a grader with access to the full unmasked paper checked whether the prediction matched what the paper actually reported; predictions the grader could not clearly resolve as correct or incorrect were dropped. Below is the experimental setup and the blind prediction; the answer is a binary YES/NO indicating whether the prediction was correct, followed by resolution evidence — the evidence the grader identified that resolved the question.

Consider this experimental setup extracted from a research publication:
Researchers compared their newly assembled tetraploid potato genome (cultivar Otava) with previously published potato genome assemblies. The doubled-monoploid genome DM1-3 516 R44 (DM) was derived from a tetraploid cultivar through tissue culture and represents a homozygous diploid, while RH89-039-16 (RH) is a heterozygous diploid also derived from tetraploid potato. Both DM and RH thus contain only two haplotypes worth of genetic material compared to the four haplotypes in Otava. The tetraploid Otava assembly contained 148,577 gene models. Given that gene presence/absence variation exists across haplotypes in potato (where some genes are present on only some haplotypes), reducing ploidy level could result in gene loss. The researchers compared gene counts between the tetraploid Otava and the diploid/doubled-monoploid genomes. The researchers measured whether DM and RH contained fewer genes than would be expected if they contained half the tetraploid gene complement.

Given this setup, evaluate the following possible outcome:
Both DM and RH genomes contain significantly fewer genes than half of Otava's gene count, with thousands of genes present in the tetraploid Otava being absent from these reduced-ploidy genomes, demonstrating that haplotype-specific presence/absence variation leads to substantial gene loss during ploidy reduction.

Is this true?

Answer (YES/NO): YES